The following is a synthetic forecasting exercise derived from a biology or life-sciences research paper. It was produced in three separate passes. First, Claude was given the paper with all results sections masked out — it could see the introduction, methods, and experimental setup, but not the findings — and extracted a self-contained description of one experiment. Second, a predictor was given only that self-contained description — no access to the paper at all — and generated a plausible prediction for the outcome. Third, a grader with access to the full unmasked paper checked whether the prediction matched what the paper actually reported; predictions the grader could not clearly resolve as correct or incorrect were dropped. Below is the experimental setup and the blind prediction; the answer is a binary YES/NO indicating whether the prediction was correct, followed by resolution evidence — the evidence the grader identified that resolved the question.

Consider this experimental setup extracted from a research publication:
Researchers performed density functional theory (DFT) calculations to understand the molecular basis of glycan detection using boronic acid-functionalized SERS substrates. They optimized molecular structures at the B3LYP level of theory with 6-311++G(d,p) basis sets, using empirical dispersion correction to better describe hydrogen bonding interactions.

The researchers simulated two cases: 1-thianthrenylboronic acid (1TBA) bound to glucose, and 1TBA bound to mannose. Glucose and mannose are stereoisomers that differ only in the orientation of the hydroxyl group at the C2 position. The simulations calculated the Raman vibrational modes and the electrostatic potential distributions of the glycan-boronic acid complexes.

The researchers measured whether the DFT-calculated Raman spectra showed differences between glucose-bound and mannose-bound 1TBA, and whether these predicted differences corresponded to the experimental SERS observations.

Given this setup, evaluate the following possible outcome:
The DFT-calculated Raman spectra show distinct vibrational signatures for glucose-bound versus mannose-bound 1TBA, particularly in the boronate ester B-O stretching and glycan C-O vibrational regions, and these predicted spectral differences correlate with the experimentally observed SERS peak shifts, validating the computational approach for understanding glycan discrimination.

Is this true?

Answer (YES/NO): NO